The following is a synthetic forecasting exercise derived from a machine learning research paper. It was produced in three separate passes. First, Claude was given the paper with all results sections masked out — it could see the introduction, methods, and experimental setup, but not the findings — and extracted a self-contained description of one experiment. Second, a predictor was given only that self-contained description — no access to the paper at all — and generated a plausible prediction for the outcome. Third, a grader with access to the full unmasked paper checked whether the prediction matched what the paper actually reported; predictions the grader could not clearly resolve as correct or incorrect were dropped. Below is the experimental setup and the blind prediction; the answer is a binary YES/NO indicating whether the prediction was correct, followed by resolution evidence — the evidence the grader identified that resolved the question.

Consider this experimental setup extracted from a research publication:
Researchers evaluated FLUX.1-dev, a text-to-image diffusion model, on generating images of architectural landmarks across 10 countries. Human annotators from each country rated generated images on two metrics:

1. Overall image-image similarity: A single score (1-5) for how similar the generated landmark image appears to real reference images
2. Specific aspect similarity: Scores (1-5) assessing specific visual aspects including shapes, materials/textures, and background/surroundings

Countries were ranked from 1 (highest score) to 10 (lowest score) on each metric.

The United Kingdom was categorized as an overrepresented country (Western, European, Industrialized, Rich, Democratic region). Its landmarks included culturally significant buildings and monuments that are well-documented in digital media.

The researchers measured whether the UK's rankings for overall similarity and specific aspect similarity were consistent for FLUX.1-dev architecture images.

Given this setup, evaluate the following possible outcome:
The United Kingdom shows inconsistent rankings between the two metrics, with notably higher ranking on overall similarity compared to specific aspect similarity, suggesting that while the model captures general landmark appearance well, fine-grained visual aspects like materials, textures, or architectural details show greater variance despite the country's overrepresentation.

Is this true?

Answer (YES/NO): NO